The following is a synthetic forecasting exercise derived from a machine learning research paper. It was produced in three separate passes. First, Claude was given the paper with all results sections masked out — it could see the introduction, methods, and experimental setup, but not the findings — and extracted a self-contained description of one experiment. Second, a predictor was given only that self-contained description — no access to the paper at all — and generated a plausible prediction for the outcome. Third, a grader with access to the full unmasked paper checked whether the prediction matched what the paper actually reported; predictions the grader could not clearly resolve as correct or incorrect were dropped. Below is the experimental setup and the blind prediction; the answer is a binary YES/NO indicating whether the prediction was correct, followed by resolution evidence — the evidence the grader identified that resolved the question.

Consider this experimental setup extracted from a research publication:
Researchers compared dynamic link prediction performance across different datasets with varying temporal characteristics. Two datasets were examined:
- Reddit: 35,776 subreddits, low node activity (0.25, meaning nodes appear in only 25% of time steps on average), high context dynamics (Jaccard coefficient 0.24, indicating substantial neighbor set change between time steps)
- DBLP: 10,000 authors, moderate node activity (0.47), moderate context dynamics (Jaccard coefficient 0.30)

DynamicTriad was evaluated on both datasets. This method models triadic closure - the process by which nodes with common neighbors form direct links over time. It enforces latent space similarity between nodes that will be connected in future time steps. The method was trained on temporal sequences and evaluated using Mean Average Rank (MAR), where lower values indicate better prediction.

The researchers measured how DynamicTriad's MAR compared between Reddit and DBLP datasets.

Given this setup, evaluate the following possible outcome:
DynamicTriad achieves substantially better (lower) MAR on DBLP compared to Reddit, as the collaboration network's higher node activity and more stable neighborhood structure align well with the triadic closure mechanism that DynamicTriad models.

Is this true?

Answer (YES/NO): NO